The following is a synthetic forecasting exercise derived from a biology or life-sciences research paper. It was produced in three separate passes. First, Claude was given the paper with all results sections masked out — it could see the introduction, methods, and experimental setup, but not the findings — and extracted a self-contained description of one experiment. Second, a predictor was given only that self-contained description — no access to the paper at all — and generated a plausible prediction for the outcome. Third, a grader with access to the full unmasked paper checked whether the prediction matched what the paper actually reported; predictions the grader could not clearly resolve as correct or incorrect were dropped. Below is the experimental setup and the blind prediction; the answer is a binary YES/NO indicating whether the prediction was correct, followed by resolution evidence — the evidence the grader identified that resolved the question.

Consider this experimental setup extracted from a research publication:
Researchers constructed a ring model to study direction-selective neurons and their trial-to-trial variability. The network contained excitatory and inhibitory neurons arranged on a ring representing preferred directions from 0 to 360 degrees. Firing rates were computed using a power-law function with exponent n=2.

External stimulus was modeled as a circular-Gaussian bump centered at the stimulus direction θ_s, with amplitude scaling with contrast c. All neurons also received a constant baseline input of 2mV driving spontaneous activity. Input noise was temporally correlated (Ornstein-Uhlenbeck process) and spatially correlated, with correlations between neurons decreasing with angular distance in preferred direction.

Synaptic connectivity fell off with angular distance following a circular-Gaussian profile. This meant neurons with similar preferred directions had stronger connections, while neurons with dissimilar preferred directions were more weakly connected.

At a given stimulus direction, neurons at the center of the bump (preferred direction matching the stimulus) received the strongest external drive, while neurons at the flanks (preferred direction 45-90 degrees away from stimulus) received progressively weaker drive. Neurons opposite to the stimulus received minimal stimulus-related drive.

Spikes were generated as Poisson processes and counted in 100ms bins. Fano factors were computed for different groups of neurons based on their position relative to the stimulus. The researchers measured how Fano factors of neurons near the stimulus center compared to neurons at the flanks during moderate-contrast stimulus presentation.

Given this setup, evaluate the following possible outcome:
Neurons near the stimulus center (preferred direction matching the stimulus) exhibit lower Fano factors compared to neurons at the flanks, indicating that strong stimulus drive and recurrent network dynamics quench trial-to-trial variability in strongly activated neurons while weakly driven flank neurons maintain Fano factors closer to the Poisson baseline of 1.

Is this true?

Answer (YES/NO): YES